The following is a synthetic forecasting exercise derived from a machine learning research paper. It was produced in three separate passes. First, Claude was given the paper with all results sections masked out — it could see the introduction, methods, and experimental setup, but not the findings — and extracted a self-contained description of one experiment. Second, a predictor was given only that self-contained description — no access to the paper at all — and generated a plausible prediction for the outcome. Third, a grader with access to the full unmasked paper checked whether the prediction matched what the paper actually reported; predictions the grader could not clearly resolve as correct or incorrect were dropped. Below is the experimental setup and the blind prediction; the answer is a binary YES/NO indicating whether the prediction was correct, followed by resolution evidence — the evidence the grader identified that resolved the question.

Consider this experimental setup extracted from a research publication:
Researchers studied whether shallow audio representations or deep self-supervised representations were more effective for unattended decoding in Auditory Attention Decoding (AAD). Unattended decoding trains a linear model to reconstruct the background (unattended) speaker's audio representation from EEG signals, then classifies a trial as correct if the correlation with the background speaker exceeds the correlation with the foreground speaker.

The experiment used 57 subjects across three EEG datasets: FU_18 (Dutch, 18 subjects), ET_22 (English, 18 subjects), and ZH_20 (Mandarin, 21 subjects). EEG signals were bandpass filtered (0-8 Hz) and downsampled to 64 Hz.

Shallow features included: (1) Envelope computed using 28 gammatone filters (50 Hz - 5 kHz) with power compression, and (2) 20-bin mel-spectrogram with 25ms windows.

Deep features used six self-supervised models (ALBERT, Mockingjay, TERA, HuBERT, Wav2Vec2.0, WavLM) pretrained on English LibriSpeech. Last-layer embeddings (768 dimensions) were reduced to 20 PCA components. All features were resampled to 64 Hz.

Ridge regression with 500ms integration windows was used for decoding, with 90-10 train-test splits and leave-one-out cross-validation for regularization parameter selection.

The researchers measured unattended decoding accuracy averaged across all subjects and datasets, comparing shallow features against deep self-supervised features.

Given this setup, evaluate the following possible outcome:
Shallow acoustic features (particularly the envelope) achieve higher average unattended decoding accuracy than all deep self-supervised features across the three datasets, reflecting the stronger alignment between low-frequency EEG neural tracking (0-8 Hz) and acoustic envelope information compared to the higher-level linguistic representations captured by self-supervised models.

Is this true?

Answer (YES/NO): NO